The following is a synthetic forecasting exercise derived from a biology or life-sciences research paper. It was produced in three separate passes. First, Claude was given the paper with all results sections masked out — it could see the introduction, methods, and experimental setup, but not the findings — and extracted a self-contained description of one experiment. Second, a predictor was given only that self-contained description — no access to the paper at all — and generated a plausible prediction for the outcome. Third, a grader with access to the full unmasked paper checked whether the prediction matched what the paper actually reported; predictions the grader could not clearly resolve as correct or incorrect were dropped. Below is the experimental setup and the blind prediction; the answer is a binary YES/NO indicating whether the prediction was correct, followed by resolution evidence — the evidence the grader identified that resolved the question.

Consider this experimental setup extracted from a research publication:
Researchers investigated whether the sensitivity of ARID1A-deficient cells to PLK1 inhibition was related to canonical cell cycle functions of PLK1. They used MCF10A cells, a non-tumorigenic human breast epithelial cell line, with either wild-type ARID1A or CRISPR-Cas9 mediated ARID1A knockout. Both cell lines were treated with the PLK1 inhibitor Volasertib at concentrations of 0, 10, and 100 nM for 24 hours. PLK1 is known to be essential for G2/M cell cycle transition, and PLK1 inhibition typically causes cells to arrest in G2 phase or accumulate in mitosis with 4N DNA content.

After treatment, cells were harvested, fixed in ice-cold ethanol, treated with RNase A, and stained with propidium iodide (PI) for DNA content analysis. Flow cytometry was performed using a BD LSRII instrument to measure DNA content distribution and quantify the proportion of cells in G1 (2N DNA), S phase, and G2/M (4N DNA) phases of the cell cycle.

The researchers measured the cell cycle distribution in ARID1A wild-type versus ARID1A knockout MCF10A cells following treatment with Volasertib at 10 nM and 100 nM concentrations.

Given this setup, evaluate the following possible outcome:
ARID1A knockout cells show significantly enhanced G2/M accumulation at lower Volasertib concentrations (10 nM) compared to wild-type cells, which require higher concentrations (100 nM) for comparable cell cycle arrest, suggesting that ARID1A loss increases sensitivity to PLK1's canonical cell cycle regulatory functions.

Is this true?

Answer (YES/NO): NO